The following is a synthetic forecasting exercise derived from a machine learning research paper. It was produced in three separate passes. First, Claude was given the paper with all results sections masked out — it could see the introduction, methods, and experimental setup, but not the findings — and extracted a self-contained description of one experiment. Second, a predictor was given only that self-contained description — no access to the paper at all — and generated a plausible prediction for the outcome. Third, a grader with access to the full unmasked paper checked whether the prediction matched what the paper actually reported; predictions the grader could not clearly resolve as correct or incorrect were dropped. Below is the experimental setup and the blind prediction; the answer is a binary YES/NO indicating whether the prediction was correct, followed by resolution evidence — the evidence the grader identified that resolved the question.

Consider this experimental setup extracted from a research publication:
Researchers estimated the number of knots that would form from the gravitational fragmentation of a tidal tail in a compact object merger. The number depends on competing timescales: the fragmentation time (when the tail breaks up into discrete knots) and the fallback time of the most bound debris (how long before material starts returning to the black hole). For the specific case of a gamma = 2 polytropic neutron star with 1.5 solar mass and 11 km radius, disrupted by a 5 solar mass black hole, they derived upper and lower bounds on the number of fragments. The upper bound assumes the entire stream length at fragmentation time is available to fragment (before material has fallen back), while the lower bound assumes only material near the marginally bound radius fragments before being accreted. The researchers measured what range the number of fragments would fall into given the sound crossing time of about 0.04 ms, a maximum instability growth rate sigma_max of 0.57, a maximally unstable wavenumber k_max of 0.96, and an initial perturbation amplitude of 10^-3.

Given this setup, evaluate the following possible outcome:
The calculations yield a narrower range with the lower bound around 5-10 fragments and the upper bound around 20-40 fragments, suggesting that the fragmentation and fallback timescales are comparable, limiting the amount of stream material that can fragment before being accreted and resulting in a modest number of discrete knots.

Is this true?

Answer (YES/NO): NO